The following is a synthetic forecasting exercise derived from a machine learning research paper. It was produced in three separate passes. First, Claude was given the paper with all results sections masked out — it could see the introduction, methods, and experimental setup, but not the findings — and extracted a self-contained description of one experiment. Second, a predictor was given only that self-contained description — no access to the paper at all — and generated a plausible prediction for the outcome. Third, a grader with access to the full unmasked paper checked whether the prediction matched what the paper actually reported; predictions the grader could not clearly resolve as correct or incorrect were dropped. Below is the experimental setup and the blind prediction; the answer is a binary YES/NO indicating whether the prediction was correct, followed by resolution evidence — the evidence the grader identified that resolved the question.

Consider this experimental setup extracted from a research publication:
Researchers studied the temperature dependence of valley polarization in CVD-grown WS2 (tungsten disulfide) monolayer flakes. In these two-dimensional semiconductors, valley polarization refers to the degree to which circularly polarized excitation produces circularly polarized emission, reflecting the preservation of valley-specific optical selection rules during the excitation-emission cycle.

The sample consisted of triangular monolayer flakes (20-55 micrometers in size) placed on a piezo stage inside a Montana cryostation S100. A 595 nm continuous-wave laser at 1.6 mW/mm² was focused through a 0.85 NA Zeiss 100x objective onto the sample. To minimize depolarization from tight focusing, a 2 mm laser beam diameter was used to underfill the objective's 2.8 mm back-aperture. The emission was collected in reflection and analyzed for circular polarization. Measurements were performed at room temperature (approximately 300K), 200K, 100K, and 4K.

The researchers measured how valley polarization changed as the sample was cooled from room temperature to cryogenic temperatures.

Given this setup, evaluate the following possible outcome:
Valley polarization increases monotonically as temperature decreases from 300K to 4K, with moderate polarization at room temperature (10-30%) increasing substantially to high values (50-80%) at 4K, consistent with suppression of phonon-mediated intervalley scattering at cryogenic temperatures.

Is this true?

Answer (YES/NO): NO